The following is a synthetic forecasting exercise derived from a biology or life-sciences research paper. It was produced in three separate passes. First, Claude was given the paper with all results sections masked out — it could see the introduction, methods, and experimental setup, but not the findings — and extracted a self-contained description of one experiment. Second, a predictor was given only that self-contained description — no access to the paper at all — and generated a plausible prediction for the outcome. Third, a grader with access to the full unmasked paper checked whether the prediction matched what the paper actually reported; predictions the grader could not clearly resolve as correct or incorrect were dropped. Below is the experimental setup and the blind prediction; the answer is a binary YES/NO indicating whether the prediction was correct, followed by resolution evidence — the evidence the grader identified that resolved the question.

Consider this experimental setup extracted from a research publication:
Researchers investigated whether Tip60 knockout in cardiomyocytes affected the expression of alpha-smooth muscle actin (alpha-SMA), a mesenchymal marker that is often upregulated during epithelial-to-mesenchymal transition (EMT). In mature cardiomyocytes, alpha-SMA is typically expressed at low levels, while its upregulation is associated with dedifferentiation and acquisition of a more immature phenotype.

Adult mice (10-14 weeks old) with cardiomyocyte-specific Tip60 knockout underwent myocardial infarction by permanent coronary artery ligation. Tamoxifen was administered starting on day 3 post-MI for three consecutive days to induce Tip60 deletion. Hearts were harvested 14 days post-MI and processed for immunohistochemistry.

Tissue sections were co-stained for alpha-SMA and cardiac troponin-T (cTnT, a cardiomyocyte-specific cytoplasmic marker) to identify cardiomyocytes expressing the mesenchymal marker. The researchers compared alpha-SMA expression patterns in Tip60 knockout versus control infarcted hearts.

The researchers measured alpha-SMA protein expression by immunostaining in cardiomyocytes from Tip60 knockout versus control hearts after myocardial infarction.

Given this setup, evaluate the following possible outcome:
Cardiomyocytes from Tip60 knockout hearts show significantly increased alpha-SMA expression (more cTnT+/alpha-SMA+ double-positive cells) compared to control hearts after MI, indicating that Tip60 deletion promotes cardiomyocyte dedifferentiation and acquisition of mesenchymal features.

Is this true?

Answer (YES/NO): YES